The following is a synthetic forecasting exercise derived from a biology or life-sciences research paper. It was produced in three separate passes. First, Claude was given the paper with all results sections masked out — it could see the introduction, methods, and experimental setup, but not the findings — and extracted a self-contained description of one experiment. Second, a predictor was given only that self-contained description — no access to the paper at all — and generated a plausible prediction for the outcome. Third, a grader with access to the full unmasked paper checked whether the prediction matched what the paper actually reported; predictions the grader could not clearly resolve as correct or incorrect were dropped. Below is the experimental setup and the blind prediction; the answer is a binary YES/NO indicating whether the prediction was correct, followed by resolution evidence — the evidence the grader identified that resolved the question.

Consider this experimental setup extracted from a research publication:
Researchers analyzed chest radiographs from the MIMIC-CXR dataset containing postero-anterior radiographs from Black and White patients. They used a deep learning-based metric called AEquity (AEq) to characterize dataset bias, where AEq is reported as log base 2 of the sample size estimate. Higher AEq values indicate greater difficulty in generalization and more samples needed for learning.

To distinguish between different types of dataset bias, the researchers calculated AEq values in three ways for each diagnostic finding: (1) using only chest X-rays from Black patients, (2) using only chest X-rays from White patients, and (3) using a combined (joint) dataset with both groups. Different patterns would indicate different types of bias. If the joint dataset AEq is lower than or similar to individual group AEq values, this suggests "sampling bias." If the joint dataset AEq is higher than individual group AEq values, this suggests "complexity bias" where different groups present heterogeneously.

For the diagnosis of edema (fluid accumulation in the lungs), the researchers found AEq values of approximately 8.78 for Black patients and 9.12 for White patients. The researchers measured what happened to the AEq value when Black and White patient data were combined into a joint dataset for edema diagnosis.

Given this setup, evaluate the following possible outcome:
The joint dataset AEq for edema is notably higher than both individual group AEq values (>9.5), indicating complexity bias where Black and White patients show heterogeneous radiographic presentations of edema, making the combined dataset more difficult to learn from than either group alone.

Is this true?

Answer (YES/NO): NO